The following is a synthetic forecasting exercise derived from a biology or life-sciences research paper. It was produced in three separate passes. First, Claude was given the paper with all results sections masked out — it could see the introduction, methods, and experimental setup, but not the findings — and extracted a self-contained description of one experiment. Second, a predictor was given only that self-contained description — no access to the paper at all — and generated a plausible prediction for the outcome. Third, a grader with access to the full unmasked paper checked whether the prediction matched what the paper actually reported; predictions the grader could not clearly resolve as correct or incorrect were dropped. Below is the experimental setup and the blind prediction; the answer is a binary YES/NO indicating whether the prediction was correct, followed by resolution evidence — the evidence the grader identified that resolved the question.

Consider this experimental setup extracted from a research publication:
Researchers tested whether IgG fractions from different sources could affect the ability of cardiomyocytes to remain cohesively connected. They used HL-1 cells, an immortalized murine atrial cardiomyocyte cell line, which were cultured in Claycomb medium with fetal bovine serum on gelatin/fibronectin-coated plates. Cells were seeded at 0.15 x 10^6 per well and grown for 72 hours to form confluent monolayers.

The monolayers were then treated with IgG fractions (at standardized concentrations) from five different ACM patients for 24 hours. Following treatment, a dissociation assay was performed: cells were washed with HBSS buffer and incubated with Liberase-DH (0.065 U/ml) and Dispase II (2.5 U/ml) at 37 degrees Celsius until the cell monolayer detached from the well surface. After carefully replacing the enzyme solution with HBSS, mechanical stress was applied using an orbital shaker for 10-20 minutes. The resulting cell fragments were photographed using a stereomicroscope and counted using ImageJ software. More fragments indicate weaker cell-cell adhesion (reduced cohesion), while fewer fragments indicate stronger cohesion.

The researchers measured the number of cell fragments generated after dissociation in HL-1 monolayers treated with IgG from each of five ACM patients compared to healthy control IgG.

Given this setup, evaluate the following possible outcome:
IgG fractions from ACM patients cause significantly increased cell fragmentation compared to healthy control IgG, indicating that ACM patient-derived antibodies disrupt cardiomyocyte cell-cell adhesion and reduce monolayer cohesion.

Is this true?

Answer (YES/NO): NO